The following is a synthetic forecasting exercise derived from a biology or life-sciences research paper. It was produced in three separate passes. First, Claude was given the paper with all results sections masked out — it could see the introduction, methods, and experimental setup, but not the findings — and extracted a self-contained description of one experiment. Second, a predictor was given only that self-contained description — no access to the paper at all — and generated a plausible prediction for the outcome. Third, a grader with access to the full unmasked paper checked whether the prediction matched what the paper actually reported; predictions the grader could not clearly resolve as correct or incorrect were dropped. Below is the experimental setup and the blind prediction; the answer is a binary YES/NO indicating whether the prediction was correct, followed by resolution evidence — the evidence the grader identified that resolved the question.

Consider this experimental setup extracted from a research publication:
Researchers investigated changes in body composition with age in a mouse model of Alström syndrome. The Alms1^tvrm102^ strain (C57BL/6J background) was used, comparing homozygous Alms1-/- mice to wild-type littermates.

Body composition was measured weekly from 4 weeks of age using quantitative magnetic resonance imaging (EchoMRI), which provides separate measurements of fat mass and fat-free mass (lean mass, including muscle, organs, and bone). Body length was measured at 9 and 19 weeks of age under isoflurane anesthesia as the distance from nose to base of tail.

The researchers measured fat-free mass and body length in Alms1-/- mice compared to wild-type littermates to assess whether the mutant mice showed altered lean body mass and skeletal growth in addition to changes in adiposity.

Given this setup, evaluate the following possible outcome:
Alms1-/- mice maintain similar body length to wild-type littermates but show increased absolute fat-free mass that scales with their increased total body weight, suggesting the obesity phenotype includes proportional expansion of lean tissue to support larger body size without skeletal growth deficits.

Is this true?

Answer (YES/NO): NO